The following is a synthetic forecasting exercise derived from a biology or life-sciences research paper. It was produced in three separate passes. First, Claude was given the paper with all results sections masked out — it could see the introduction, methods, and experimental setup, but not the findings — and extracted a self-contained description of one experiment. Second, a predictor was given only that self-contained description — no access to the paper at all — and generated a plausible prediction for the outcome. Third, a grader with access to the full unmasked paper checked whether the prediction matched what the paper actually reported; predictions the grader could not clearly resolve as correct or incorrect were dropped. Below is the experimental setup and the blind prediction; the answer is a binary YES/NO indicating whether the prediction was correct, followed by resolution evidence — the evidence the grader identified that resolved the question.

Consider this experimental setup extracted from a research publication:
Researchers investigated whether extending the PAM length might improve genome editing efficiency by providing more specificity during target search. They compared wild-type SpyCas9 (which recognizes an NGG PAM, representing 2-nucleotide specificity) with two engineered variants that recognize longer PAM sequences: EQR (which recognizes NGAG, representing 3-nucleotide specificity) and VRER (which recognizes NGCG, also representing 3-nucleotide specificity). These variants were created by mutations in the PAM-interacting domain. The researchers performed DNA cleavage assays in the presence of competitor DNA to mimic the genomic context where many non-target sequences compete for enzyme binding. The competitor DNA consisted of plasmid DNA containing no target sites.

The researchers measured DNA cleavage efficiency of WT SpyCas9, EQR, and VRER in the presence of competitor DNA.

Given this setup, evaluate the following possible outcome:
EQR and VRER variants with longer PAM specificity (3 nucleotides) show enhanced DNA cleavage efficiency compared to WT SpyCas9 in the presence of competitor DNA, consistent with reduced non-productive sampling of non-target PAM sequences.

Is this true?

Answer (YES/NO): NO